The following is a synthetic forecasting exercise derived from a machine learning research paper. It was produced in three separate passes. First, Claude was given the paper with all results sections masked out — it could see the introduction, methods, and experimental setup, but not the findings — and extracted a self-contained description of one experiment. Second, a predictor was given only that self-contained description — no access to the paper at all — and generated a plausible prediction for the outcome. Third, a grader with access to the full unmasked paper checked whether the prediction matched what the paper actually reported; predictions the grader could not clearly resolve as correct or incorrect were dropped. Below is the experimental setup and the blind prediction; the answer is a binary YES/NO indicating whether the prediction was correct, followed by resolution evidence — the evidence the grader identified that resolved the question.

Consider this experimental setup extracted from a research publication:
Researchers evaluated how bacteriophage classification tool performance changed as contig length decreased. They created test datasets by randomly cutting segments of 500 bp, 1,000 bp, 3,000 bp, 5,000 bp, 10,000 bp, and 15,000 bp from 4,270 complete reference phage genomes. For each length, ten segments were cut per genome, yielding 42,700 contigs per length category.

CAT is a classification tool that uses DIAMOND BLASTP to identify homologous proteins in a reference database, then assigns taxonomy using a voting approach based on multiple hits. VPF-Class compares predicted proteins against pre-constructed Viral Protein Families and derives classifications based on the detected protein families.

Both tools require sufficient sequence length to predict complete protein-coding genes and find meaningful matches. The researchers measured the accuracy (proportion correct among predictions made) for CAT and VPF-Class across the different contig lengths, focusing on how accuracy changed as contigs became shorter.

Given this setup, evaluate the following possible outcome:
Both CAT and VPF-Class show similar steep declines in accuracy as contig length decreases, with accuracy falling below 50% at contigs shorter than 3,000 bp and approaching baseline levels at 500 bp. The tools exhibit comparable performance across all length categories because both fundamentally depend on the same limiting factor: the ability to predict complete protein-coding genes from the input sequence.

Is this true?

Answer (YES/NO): NO